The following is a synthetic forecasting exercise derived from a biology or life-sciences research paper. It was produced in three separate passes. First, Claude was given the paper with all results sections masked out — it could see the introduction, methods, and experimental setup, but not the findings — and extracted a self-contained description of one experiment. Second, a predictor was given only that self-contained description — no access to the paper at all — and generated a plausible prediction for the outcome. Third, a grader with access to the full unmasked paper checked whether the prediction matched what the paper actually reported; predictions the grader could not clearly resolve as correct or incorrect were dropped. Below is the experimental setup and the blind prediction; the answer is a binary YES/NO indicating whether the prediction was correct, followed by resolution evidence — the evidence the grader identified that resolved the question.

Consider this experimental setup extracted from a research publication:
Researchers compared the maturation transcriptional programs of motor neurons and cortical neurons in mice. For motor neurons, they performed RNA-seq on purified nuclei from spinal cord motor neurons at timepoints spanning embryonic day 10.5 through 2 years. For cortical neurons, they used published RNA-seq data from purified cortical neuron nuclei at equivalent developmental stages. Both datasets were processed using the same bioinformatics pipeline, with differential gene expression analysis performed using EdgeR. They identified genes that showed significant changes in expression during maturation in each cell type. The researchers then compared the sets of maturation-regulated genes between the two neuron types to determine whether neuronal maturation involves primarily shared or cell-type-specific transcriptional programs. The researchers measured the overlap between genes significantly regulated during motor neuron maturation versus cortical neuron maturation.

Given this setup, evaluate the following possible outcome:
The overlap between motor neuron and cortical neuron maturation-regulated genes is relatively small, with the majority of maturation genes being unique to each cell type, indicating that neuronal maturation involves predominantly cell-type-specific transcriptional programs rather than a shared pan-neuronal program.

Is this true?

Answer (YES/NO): YES